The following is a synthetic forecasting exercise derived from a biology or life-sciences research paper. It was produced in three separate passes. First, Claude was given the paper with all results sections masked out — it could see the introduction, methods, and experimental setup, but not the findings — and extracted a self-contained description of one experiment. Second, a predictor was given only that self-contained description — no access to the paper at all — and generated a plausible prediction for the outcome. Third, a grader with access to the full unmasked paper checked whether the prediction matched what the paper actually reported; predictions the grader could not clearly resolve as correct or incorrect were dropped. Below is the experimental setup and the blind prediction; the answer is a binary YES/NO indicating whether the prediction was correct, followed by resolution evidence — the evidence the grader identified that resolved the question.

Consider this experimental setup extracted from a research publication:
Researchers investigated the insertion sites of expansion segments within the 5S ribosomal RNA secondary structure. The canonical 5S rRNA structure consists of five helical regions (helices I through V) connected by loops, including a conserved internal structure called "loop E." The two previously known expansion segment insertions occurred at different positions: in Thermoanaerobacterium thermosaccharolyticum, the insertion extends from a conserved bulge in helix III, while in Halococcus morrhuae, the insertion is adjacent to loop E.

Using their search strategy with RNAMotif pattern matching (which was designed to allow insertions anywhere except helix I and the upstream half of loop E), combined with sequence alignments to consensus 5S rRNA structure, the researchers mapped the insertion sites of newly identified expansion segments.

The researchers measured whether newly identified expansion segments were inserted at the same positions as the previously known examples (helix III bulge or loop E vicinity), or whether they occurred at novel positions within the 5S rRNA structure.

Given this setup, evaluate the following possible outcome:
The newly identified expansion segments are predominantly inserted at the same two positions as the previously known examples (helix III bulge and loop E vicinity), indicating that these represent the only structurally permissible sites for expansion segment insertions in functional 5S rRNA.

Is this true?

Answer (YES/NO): NO